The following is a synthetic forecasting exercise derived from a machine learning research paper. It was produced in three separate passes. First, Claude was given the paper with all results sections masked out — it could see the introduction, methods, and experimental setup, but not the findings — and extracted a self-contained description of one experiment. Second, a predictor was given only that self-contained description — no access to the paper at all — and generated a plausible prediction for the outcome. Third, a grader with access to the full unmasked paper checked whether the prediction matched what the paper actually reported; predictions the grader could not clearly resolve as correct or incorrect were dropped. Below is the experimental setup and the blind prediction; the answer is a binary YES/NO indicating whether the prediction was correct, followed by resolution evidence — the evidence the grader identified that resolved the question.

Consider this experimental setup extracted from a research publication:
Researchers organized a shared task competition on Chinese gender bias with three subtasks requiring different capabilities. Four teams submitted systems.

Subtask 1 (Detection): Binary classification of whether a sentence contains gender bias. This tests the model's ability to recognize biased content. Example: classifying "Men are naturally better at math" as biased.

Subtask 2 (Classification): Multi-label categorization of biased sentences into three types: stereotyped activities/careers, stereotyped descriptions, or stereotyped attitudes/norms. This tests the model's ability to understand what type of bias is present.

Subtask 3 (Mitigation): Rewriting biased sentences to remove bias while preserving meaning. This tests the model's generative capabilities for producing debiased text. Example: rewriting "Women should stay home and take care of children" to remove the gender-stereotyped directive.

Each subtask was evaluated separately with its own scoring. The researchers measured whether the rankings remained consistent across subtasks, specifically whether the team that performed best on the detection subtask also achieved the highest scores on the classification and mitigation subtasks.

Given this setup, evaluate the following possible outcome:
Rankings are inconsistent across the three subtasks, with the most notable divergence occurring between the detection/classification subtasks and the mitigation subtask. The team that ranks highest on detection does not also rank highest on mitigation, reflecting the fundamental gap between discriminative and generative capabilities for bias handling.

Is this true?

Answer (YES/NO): NO